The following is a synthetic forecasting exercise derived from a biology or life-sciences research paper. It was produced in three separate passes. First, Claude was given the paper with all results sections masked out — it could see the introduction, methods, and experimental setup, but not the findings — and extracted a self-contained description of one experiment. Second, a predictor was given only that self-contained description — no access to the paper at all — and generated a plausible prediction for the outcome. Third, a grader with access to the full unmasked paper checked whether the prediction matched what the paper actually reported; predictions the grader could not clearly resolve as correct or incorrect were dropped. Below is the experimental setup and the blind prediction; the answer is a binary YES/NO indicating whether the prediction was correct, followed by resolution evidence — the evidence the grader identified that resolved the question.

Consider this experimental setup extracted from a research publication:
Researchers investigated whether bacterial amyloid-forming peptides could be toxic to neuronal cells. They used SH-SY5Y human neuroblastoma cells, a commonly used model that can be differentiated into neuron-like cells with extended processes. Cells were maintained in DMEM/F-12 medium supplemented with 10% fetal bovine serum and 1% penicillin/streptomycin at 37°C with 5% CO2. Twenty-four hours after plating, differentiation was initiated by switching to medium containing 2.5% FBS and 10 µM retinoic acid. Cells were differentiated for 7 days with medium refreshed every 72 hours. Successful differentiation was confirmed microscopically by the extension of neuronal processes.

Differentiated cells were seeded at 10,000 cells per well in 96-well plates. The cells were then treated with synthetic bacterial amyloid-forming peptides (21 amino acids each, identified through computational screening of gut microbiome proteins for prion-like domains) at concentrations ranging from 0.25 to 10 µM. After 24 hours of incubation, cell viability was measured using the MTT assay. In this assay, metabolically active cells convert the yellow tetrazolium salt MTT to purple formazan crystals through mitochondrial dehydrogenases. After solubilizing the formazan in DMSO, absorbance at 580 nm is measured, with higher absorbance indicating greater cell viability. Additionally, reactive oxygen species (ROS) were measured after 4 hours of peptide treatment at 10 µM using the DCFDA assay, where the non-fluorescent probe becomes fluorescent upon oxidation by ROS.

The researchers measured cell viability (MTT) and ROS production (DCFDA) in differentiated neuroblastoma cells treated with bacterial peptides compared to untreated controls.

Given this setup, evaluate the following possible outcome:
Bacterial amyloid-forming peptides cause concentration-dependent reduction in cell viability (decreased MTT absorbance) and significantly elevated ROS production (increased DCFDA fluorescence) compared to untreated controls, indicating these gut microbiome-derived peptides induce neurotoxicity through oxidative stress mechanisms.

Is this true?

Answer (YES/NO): YES